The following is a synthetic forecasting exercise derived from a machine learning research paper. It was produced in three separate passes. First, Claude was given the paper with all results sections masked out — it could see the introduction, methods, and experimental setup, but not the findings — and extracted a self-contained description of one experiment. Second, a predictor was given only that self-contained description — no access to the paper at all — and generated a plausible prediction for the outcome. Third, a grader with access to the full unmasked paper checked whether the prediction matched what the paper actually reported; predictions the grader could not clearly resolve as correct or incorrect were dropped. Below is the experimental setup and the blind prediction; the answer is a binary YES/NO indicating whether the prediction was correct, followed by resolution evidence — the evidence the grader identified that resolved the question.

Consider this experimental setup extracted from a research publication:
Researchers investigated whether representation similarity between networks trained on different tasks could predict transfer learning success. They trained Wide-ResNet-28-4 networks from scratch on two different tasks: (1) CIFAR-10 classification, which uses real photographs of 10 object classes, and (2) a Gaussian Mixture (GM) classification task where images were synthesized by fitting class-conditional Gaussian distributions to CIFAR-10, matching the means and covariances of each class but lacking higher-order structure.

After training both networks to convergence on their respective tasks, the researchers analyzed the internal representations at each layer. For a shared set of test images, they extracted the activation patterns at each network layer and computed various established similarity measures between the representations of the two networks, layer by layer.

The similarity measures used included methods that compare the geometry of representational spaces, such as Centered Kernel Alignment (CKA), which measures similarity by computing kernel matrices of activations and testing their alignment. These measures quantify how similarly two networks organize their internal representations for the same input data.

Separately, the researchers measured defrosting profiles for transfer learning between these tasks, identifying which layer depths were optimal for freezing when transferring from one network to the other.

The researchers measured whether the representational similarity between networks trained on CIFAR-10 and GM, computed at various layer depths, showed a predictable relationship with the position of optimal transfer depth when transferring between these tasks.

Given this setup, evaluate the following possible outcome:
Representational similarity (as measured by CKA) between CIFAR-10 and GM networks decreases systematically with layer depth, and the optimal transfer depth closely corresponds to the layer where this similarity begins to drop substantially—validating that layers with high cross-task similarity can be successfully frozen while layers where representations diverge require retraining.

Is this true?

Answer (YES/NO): YES